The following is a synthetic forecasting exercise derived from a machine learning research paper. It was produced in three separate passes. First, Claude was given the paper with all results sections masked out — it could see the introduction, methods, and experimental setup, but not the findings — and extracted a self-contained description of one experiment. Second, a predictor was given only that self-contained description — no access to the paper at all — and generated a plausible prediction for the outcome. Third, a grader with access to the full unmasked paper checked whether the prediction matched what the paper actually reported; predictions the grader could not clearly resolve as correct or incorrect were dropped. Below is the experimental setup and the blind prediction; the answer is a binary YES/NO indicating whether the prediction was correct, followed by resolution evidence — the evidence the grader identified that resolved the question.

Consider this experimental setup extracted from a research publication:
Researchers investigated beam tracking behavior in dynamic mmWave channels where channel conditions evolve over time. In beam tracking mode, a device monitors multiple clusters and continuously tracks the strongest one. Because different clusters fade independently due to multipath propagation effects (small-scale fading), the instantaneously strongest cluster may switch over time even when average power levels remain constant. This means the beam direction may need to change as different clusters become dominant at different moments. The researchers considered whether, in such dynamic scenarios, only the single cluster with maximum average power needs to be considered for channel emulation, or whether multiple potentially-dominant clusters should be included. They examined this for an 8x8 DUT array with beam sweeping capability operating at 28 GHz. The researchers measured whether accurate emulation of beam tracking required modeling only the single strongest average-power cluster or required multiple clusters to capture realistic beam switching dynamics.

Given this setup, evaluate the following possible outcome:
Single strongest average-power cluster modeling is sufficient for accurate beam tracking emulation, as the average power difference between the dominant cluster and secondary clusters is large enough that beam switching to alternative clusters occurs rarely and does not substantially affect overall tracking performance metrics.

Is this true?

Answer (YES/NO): NO